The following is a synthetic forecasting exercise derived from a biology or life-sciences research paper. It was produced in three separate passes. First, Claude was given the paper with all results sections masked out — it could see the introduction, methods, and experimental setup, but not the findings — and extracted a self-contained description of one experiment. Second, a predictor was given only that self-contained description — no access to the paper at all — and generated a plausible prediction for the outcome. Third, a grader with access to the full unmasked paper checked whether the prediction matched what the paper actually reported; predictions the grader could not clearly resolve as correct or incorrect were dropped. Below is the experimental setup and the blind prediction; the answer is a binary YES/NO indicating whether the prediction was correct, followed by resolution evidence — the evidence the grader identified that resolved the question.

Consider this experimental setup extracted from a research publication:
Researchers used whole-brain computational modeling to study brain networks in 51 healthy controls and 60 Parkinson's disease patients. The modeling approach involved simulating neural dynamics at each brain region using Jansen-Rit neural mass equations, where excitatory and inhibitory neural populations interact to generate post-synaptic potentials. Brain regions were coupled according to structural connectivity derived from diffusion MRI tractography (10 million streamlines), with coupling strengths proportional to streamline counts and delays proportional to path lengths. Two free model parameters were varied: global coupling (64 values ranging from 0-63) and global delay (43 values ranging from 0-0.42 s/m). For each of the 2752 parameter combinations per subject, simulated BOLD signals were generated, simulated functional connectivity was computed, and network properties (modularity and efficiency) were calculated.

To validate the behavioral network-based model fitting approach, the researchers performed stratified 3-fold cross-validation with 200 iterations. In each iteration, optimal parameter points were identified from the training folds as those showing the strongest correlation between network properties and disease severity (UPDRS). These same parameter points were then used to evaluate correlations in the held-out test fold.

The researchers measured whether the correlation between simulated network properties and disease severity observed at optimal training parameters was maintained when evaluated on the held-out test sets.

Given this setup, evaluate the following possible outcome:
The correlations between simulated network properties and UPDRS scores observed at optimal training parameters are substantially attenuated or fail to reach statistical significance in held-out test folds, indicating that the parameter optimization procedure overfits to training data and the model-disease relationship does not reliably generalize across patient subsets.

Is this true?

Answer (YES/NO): NO